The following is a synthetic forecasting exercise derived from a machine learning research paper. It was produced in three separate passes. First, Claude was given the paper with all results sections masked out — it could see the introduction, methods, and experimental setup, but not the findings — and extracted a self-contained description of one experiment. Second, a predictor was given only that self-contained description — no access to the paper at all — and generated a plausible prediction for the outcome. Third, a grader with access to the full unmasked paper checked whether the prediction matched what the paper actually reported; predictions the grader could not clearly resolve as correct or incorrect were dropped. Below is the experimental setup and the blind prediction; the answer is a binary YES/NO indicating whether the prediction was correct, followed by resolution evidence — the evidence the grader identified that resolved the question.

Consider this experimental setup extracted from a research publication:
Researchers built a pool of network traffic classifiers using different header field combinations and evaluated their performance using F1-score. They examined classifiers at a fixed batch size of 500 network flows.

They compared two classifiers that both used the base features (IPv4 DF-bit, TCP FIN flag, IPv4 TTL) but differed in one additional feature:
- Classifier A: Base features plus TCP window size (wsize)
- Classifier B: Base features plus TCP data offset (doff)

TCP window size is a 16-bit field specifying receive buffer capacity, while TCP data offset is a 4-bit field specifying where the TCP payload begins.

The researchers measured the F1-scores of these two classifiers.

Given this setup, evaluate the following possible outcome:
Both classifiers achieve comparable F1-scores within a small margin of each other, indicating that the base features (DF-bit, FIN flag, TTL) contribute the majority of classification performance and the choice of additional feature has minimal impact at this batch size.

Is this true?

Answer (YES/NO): NO